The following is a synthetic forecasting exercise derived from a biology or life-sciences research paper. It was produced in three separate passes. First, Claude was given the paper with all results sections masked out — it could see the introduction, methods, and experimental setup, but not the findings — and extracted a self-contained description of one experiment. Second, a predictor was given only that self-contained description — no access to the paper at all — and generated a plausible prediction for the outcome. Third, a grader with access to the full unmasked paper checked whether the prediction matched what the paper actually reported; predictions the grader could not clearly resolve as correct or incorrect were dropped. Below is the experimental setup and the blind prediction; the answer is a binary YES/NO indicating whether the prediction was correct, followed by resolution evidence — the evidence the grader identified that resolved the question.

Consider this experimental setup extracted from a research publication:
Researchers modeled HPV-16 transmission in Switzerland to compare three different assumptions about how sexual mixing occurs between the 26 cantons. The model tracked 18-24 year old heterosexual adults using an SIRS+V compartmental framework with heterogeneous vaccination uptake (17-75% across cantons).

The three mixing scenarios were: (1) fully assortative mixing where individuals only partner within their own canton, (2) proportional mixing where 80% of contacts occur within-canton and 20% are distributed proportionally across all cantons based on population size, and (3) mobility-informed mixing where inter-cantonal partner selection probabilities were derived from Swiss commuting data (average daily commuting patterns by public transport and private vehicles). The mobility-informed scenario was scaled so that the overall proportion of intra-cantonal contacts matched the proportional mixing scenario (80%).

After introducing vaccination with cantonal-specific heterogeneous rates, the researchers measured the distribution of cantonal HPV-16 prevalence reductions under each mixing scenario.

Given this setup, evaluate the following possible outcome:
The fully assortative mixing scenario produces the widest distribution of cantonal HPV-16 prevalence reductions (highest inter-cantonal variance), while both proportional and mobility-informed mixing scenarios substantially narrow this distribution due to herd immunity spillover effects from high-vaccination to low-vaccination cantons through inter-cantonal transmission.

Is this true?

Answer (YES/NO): YES